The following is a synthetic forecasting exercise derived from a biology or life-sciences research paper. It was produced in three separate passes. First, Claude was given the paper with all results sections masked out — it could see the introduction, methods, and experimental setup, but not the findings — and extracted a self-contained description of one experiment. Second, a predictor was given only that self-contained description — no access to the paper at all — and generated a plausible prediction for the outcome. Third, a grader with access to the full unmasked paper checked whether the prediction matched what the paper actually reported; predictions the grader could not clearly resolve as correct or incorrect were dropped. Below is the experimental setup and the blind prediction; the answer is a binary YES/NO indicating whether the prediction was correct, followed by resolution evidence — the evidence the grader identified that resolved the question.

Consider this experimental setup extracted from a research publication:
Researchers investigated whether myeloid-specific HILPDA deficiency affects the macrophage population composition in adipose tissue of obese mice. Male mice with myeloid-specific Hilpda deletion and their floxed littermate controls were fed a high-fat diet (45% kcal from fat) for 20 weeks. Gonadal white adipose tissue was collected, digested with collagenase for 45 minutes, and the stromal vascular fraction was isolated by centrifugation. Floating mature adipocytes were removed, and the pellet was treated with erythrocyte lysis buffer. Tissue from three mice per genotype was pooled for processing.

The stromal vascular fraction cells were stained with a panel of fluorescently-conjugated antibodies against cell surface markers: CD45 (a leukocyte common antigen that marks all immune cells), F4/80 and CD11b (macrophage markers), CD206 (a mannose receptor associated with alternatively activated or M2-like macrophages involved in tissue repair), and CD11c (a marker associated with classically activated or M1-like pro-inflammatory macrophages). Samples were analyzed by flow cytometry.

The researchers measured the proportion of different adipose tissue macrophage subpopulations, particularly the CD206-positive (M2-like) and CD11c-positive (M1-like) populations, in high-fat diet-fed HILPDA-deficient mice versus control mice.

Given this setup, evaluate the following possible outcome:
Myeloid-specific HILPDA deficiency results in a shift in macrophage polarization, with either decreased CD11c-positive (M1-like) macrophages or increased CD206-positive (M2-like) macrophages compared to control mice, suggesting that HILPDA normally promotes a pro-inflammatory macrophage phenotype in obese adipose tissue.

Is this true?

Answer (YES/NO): NO